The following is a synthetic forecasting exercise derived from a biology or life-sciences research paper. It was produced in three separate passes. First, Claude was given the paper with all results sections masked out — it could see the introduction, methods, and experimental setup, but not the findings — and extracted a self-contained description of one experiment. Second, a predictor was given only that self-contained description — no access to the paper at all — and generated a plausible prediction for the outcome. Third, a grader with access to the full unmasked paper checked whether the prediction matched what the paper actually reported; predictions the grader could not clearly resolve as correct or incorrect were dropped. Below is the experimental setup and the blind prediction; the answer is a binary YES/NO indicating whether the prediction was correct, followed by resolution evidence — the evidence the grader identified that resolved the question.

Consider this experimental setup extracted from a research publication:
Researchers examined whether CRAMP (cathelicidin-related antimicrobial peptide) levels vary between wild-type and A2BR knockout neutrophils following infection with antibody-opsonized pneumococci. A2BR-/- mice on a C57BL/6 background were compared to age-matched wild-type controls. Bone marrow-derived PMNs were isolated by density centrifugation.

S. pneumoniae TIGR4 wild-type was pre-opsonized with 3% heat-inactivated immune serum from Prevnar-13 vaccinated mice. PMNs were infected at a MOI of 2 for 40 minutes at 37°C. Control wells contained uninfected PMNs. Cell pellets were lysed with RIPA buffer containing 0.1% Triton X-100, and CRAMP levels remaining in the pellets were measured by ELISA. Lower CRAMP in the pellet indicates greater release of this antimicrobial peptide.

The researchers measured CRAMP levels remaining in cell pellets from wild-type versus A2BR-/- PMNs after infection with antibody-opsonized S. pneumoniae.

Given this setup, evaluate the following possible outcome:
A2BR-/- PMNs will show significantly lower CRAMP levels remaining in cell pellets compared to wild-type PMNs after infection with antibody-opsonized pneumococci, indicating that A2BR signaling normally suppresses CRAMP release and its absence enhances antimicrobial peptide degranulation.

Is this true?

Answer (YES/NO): NO